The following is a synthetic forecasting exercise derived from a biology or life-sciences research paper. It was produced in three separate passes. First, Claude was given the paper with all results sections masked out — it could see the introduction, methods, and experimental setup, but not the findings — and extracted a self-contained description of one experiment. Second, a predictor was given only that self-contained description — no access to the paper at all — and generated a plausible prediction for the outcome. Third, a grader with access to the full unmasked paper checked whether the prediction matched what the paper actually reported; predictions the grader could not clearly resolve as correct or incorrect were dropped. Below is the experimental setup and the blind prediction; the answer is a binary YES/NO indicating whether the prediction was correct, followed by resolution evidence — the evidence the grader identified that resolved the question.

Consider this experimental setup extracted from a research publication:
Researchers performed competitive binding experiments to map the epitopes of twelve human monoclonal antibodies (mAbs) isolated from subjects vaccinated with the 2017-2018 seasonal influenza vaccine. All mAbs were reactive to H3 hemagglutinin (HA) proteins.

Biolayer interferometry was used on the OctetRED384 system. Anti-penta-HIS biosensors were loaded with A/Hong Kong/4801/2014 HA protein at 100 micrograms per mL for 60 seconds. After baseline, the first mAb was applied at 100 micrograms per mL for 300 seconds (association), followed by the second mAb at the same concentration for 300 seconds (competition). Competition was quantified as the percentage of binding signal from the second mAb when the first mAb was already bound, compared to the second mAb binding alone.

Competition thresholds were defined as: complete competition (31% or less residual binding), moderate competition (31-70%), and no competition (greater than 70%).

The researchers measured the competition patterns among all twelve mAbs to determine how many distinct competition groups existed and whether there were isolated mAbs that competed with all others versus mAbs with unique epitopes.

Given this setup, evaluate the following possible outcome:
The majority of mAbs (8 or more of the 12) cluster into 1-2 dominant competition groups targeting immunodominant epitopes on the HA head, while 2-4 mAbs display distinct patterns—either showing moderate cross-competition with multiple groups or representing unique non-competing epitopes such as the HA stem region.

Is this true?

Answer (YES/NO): NO